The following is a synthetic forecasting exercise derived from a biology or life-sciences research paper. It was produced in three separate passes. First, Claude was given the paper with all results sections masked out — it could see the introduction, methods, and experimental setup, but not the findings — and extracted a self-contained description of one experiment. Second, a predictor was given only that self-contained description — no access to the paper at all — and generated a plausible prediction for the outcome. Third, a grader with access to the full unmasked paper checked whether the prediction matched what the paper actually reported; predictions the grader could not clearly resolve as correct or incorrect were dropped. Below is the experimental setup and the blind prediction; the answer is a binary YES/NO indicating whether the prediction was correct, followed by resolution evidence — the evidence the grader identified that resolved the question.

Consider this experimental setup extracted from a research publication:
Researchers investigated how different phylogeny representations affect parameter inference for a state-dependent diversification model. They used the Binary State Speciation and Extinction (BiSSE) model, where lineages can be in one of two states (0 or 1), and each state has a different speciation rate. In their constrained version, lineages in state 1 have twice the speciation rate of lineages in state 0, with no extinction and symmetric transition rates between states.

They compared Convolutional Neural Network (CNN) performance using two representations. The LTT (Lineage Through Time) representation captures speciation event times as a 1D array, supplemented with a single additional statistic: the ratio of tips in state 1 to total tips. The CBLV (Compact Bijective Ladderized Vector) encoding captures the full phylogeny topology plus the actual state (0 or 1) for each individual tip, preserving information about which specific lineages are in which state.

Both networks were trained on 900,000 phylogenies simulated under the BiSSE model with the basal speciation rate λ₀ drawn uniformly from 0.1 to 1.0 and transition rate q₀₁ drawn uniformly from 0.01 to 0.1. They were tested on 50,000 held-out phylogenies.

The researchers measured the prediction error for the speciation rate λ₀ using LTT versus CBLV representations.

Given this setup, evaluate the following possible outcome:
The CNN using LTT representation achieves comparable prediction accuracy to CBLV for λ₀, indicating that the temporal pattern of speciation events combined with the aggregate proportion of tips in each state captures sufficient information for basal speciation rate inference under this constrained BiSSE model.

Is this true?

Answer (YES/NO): NO